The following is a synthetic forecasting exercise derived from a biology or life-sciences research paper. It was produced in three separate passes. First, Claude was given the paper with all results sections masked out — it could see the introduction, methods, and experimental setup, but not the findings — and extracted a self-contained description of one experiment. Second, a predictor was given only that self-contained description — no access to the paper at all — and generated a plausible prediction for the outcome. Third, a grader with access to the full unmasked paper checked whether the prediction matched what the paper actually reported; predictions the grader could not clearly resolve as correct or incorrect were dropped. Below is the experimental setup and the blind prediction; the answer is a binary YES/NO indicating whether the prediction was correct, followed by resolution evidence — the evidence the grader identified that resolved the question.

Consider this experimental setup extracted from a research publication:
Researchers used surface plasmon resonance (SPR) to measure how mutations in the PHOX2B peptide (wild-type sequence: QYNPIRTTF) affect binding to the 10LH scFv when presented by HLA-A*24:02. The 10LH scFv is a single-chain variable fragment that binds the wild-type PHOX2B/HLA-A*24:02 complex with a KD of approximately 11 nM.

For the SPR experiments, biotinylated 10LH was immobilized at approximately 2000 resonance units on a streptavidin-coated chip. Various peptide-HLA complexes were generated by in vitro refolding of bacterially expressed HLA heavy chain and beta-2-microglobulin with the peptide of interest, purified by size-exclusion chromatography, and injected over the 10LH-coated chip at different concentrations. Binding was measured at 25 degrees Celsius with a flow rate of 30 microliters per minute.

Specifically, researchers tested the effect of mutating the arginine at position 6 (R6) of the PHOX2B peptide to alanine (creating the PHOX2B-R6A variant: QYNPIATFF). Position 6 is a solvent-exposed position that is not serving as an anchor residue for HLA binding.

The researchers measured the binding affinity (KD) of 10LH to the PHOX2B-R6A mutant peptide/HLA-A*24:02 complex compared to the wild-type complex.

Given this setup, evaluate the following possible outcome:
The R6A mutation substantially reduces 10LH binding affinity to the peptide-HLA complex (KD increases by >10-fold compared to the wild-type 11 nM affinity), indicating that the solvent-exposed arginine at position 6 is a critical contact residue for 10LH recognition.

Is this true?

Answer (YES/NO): YES